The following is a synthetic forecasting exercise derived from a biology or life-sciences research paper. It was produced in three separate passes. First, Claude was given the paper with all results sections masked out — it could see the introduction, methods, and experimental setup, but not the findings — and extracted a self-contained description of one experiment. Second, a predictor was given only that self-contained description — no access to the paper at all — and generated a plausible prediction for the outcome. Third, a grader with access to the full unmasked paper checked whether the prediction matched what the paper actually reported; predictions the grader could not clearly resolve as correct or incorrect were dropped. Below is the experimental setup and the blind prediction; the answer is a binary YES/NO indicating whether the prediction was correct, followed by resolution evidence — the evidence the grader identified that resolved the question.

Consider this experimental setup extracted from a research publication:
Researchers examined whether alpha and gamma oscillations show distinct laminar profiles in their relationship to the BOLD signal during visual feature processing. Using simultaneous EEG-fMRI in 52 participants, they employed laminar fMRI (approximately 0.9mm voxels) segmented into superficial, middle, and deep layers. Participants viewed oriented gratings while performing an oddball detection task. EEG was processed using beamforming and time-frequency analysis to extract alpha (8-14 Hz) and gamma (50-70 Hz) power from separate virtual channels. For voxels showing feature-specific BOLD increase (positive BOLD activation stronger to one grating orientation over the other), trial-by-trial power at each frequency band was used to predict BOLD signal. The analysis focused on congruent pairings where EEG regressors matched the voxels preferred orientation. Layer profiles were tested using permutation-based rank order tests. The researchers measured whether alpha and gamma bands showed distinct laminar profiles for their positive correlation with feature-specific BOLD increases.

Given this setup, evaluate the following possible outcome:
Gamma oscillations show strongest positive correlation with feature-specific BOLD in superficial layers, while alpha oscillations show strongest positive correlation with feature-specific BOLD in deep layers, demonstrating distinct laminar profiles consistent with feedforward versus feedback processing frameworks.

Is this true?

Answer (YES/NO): NO